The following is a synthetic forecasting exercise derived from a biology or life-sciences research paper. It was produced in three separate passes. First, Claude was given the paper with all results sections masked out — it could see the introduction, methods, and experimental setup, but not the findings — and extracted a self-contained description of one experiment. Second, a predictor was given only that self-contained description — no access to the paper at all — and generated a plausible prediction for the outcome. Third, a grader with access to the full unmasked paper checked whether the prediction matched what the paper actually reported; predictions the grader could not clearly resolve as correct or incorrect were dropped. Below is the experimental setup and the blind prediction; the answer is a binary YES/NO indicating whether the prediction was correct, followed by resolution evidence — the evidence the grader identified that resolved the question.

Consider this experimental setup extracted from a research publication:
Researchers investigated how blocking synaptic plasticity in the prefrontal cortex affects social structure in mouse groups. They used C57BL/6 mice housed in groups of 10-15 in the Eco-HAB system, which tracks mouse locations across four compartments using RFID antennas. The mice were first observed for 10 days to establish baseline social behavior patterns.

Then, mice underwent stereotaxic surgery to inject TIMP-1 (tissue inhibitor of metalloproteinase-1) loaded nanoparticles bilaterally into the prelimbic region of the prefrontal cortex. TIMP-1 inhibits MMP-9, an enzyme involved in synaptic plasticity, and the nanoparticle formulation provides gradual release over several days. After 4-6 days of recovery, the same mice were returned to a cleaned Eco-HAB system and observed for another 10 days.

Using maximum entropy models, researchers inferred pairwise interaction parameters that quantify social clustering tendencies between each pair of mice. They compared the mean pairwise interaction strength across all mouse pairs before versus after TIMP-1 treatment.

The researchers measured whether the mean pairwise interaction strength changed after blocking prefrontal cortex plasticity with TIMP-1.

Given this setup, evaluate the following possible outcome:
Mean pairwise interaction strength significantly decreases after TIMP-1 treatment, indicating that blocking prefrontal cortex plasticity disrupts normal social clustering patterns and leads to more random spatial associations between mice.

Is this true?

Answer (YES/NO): NO